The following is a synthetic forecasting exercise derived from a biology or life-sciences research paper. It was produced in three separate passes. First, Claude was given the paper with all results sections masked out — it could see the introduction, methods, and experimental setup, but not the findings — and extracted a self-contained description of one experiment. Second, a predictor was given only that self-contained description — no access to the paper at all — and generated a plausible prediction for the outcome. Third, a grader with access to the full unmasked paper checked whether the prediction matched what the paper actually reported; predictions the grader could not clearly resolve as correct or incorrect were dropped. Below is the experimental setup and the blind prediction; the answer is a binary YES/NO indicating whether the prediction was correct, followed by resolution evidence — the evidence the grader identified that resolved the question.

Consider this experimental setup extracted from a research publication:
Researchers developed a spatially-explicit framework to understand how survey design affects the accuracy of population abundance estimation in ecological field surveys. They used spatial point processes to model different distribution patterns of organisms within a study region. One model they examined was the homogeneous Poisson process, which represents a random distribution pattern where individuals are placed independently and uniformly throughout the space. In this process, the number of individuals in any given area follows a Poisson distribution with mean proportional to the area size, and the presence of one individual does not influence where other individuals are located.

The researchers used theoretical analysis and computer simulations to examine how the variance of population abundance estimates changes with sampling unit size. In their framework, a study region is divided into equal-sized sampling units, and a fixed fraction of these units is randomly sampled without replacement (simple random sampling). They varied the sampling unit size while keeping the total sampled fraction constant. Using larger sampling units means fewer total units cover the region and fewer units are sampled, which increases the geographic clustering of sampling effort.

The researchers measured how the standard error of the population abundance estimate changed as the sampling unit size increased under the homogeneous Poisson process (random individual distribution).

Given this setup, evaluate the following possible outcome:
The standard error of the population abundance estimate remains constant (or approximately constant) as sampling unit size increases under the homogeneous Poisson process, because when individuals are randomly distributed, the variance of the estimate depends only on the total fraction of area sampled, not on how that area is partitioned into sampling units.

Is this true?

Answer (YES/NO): YES